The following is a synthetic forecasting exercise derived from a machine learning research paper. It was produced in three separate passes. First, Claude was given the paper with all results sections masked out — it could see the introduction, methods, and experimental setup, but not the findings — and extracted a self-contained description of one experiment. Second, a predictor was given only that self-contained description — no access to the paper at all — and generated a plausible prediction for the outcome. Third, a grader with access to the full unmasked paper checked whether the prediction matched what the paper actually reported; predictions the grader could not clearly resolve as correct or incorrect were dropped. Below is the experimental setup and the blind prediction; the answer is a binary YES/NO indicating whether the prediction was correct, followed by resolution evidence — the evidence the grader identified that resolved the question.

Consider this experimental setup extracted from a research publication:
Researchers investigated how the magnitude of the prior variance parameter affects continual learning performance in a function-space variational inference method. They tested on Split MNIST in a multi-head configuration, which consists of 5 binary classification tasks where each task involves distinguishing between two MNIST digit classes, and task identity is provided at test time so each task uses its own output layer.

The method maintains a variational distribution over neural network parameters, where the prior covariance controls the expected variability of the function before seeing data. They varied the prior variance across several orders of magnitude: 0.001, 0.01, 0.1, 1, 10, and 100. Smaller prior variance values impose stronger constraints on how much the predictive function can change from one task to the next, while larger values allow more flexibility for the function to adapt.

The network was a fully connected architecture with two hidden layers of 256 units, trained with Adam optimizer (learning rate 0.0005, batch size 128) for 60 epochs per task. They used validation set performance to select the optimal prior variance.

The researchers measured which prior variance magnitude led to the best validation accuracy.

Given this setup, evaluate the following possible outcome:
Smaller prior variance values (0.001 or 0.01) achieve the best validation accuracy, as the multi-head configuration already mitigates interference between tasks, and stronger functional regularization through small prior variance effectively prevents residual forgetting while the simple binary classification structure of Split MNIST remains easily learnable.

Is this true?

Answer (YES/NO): YES